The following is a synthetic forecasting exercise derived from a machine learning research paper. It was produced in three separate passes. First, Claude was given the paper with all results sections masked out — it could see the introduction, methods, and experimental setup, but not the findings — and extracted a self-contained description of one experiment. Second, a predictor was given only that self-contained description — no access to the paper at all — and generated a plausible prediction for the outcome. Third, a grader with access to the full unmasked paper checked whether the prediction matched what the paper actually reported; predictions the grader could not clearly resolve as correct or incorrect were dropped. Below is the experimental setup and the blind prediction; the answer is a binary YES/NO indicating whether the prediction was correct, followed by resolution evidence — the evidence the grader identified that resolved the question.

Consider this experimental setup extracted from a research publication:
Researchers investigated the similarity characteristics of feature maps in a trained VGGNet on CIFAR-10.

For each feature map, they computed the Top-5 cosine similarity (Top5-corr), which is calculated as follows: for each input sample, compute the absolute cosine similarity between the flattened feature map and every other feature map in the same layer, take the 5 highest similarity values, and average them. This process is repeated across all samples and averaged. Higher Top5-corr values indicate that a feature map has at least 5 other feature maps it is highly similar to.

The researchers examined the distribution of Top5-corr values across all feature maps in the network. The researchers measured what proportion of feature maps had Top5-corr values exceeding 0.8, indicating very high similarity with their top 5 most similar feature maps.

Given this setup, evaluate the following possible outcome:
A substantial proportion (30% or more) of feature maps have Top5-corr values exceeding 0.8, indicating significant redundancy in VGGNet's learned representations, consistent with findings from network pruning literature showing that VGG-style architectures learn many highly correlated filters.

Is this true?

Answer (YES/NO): NO